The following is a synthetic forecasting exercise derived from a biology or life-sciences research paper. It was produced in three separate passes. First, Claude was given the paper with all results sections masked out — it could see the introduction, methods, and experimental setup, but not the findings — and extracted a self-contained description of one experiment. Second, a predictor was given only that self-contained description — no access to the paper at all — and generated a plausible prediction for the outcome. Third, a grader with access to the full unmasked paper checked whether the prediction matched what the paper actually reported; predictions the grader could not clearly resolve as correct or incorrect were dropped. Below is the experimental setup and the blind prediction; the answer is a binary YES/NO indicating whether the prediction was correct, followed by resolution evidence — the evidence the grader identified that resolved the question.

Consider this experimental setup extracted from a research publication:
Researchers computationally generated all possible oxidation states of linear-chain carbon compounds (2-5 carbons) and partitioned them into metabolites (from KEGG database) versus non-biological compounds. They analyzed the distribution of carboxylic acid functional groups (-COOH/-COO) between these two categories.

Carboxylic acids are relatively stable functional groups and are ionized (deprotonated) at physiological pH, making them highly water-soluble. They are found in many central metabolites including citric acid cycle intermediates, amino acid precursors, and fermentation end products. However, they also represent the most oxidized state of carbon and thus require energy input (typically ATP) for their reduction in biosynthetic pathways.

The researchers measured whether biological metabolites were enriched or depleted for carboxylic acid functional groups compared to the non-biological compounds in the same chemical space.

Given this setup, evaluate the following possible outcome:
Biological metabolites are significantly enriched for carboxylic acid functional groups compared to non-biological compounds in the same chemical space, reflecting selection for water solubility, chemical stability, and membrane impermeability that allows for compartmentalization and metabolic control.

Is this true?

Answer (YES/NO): YES